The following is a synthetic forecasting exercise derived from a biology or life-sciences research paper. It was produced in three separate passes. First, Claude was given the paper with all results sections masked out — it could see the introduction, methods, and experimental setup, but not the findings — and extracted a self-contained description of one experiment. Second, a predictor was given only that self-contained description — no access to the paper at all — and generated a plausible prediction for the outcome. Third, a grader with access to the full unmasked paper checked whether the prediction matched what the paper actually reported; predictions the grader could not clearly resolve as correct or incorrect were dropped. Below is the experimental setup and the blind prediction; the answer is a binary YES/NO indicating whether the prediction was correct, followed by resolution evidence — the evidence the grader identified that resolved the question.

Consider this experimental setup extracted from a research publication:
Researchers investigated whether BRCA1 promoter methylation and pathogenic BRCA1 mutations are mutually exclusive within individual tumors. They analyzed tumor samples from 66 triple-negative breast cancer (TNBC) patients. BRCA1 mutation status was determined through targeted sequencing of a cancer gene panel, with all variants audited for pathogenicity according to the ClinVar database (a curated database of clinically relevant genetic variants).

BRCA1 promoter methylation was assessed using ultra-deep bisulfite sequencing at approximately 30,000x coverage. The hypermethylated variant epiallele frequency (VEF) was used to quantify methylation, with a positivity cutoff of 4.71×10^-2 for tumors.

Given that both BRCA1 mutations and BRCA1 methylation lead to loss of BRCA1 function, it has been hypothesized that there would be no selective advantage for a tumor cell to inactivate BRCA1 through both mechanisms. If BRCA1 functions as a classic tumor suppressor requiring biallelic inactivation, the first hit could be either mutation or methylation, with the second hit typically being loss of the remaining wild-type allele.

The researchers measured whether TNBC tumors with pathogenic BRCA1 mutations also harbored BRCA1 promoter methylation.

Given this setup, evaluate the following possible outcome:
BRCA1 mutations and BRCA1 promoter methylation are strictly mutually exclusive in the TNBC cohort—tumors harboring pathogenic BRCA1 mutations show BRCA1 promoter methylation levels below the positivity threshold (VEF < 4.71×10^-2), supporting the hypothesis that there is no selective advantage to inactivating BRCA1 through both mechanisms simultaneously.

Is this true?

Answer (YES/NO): NO